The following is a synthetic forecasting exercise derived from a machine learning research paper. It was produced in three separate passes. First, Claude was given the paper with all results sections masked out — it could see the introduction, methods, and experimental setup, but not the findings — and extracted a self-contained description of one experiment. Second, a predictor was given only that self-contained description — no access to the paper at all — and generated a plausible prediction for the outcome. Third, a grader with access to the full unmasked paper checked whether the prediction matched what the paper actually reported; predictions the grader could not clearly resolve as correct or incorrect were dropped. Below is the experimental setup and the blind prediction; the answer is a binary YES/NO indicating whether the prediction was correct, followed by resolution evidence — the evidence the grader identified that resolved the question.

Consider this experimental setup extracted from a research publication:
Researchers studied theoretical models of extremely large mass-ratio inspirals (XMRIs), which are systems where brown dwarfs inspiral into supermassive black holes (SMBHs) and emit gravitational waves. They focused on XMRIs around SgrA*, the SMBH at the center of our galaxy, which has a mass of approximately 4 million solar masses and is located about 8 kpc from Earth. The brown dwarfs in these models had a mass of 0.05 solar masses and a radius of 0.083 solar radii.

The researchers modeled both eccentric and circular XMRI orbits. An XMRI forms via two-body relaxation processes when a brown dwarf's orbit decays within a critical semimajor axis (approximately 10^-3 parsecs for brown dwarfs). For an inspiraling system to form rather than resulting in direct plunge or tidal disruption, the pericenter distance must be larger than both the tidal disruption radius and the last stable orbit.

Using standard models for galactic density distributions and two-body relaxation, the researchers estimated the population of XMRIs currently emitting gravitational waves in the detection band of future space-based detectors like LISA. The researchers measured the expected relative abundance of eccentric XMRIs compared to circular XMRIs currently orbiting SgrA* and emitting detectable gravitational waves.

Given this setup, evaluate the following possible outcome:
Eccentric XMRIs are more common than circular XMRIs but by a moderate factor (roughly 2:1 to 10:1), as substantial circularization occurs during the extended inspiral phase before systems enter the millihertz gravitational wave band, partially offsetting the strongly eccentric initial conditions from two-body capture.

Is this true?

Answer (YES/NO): NO